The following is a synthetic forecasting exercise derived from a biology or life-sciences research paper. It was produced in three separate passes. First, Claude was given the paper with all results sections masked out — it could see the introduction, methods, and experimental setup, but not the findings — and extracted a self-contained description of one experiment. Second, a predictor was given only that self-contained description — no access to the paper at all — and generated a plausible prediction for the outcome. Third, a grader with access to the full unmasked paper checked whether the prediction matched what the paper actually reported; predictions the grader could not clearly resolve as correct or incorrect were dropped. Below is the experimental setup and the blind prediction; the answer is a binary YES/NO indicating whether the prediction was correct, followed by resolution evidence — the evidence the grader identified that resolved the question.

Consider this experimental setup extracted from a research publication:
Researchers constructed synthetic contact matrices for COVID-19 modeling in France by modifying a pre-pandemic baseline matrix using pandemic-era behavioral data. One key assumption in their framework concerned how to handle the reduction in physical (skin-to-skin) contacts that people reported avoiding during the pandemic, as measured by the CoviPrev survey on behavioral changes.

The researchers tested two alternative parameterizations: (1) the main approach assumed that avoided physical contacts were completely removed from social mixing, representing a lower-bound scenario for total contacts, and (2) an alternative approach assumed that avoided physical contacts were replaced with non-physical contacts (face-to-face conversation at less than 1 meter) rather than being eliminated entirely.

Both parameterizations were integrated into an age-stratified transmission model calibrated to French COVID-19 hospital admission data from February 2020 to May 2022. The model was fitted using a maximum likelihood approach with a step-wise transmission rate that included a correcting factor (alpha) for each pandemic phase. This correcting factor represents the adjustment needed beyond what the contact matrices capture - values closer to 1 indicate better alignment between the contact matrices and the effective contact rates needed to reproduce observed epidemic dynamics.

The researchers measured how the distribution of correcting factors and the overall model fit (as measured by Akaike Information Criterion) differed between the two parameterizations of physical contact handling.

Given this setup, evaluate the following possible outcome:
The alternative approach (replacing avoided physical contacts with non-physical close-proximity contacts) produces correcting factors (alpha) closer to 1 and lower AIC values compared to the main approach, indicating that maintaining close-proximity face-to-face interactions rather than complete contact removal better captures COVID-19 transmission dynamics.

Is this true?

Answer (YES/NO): NO